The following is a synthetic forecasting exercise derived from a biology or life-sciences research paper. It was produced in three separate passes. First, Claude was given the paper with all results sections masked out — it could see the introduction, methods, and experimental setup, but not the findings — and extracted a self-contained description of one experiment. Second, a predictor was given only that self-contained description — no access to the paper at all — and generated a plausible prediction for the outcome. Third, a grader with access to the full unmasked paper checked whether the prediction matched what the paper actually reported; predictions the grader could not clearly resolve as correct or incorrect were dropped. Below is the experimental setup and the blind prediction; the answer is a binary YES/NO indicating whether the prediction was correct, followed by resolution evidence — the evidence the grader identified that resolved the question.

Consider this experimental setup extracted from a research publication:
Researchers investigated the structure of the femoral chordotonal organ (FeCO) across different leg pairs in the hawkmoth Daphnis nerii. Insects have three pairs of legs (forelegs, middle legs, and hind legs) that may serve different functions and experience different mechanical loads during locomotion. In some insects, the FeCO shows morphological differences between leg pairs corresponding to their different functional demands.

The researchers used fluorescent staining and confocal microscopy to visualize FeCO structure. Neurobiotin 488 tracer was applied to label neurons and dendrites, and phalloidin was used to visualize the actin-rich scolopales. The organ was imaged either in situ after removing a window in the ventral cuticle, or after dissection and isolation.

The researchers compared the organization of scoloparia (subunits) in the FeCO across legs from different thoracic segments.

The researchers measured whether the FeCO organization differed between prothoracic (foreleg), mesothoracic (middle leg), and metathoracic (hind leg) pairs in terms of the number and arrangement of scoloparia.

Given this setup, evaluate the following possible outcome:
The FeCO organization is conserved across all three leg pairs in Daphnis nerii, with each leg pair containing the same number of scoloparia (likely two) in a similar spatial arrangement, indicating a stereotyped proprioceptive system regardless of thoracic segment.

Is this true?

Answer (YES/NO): YES